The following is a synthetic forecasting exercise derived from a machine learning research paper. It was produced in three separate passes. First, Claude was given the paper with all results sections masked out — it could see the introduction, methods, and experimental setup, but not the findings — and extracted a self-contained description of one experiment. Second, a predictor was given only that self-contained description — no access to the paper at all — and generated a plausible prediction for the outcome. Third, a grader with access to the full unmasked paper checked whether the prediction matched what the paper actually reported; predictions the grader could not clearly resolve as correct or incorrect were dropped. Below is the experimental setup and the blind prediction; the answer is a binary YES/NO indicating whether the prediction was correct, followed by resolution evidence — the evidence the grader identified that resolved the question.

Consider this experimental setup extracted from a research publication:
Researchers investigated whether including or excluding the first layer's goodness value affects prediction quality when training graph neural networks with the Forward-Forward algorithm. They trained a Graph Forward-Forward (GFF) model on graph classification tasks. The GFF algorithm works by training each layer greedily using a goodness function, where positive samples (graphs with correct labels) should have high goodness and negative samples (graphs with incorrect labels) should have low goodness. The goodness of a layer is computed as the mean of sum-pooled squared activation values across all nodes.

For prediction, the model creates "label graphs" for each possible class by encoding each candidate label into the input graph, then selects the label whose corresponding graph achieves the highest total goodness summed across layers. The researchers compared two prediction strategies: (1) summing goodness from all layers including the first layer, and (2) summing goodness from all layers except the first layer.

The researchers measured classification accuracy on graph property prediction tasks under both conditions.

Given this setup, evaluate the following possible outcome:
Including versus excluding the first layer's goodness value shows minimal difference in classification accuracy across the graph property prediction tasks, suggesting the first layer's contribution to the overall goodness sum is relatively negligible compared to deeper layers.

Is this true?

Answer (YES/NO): NO